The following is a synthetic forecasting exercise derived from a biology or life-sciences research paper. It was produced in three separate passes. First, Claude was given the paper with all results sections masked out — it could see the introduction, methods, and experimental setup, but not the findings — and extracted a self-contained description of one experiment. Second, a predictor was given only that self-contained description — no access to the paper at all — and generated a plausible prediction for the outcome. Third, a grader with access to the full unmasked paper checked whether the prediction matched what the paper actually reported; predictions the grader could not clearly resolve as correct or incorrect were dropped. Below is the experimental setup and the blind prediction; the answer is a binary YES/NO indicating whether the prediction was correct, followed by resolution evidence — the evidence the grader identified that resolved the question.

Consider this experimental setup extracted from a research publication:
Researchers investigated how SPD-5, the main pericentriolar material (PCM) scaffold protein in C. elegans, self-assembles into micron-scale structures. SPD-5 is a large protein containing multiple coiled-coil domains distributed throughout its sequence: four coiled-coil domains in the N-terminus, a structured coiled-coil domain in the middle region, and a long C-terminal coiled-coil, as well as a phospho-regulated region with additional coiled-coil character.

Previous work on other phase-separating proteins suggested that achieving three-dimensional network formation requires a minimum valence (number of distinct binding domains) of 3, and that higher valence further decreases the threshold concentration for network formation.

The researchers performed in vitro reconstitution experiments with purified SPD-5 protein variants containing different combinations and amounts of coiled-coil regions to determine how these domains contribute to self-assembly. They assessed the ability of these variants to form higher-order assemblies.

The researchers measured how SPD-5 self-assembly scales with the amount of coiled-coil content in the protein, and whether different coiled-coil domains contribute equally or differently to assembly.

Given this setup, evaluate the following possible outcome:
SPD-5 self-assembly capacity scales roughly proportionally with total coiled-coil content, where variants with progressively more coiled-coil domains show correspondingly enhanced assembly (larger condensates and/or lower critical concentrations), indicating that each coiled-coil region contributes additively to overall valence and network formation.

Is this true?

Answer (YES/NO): NO